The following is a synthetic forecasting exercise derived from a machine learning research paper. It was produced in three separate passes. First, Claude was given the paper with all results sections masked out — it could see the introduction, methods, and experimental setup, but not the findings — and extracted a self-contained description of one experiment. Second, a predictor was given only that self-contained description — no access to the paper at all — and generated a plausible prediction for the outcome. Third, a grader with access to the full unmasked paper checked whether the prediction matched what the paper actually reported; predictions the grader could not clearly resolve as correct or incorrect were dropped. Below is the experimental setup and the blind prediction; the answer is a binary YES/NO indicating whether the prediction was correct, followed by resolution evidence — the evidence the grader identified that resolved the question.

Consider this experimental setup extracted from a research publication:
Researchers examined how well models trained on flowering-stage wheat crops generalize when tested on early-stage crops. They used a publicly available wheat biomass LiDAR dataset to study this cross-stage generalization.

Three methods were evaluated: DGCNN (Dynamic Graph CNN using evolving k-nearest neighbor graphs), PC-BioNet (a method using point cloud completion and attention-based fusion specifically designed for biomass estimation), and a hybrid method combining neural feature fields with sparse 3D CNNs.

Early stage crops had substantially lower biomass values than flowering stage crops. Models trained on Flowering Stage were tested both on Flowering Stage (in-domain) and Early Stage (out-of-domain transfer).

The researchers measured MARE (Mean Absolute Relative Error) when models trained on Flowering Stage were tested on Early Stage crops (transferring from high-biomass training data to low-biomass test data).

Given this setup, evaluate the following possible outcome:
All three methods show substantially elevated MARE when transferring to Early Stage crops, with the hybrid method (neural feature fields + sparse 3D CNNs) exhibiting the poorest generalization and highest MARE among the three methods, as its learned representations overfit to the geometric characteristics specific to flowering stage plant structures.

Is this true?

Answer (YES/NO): NO